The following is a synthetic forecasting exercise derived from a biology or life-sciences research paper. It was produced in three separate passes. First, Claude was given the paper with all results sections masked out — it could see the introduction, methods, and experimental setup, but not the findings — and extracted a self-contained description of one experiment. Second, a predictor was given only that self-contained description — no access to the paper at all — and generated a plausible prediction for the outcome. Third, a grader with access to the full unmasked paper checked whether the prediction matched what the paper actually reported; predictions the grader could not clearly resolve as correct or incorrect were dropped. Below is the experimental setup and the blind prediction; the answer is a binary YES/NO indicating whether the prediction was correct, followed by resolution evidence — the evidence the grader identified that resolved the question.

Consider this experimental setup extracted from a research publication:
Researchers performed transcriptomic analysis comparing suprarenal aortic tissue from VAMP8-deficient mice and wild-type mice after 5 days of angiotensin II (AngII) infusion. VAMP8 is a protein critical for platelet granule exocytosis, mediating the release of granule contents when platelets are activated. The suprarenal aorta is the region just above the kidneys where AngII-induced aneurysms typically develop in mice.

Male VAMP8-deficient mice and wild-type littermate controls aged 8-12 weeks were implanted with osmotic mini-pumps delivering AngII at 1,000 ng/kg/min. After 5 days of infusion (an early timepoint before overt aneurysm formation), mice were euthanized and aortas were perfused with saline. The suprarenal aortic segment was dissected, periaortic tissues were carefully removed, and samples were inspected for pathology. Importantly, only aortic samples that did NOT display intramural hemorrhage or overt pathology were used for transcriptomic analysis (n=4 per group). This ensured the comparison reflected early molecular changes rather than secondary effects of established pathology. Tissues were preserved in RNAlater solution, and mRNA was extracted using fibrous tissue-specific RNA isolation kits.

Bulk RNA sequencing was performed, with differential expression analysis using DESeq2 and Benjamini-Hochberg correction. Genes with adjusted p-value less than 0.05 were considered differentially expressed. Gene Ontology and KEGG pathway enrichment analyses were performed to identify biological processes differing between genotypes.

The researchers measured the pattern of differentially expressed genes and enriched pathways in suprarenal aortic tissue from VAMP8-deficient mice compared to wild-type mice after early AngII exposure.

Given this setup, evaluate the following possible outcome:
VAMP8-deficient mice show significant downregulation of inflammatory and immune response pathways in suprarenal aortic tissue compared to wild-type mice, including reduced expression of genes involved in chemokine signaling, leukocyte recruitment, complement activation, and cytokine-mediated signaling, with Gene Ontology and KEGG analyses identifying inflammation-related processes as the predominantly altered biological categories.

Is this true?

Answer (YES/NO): NO